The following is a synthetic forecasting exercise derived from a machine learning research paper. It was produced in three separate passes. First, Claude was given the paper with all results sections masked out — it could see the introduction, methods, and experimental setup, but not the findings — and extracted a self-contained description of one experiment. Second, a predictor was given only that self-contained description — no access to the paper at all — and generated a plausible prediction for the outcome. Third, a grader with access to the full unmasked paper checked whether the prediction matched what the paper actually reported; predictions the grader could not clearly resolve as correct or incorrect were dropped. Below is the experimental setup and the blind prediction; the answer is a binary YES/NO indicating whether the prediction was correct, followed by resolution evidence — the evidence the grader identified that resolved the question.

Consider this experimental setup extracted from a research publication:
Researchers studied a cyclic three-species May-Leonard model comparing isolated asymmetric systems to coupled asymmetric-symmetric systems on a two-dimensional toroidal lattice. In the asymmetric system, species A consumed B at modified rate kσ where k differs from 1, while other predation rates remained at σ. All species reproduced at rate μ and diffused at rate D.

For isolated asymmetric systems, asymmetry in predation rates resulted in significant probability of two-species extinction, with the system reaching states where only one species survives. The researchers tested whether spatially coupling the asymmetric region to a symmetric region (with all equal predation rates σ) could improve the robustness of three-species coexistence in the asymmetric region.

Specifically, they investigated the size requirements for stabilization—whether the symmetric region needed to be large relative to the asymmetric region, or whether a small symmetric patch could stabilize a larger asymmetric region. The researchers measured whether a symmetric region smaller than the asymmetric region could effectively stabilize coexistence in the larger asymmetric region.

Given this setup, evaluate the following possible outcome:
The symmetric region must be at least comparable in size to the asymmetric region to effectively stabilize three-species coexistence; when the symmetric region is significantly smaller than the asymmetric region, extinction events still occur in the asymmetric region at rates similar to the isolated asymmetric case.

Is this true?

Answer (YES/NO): NO